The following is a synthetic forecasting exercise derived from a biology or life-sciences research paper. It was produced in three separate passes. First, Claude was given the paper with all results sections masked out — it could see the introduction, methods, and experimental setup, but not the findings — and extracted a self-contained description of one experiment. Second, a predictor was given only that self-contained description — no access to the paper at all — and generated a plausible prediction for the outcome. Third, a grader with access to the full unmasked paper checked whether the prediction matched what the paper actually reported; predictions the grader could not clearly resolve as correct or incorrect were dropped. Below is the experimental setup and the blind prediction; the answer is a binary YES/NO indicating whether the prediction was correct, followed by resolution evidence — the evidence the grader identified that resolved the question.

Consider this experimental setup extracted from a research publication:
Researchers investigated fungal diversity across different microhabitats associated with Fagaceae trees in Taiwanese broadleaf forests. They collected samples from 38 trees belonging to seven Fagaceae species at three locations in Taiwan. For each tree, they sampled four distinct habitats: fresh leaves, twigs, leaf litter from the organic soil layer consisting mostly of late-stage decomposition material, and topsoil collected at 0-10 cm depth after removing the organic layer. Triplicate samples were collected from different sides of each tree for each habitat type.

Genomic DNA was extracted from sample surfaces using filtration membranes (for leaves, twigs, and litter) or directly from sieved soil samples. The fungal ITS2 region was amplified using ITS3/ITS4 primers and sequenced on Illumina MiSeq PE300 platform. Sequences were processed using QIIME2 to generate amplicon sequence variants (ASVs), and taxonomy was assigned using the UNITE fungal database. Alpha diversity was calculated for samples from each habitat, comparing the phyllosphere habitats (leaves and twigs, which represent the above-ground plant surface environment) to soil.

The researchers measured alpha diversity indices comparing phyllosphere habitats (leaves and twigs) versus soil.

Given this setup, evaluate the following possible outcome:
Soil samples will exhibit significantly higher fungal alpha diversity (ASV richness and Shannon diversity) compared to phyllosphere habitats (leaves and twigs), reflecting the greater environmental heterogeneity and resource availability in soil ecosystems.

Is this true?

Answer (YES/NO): NO